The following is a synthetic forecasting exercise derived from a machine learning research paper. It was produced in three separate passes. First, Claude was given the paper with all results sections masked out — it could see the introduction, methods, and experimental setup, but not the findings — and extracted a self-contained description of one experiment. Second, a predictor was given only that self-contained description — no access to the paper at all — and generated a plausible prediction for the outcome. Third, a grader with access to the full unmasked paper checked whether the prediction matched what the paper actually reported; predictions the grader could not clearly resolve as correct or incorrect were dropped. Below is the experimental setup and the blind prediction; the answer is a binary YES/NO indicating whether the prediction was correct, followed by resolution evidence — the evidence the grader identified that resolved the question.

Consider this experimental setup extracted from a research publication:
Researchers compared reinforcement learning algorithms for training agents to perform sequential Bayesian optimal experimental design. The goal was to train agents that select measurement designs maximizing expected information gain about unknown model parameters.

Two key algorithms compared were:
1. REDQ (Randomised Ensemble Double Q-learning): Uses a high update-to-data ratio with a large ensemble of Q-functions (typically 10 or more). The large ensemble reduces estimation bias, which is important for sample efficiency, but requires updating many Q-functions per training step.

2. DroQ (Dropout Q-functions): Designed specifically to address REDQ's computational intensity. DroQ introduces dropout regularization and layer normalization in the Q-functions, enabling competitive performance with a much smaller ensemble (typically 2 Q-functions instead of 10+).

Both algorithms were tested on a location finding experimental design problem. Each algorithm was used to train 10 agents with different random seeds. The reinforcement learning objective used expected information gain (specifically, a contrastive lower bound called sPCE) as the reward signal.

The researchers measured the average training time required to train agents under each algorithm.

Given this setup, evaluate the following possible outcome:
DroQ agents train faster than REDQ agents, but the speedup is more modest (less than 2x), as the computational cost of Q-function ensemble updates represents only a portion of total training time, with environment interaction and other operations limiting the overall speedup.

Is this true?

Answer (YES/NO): NO